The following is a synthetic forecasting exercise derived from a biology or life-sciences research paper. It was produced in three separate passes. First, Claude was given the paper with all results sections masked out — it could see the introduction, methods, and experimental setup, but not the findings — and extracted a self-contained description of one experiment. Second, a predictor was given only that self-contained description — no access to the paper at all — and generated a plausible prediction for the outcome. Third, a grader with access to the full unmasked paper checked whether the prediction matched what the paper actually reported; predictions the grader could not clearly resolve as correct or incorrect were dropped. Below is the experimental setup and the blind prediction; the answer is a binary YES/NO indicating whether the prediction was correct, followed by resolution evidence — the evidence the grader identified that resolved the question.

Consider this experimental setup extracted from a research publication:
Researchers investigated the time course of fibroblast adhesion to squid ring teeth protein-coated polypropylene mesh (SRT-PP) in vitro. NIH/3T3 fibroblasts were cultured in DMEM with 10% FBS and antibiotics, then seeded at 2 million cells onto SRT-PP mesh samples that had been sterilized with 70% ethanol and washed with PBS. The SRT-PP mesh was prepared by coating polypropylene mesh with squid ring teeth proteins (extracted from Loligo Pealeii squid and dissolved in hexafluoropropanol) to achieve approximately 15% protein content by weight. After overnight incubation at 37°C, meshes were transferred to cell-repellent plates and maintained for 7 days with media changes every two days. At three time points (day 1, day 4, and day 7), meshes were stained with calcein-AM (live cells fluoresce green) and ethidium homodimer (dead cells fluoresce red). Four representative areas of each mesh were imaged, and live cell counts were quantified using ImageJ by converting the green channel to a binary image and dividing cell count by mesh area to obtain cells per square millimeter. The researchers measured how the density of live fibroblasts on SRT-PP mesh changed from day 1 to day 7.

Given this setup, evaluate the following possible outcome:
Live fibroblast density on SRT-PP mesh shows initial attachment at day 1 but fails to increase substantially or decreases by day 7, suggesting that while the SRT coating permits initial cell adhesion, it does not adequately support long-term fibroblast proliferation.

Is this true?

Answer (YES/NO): NO